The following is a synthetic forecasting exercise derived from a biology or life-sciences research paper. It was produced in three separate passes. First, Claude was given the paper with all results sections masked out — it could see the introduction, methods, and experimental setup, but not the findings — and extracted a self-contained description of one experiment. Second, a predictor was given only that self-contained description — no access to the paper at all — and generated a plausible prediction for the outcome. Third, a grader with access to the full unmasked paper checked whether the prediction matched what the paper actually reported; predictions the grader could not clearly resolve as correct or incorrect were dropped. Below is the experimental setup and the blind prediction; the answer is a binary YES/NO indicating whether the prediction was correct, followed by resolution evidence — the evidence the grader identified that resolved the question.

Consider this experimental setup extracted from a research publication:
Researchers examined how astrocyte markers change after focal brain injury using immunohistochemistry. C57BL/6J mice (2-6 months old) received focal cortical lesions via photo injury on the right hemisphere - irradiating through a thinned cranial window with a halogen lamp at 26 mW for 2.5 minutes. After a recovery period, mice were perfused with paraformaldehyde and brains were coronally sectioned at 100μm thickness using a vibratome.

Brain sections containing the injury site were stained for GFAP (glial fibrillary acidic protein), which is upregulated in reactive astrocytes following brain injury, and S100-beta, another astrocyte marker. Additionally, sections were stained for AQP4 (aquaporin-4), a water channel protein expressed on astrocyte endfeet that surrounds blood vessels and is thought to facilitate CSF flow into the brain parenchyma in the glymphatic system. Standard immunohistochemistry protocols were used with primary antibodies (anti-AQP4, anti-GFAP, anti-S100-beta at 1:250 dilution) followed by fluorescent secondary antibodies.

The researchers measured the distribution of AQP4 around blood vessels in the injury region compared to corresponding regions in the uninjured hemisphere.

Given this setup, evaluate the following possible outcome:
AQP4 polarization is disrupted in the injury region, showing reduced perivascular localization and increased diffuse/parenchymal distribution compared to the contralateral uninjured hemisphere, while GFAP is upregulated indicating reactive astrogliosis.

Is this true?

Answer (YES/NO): NO